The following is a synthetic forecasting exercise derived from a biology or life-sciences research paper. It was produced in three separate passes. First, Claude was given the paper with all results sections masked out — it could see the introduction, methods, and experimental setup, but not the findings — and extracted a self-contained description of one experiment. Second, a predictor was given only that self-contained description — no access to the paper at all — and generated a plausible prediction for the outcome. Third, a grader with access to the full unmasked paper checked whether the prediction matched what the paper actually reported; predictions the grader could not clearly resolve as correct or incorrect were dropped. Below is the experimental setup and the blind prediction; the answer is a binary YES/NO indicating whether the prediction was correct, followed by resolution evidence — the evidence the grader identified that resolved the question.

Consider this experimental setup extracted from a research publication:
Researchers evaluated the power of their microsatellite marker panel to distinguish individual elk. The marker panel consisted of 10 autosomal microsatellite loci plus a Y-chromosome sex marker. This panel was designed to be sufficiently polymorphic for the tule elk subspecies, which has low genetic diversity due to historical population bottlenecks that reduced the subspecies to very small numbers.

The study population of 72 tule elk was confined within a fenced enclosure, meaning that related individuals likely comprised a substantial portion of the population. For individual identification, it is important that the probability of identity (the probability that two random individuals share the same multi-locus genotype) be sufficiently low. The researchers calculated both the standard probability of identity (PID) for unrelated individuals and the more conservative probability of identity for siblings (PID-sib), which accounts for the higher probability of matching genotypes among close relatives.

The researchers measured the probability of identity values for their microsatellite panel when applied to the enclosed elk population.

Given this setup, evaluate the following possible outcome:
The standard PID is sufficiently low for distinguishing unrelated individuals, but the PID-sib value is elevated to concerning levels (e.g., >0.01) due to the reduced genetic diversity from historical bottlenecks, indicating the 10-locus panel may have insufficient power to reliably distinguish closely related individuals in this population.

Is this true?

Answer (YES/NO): NO